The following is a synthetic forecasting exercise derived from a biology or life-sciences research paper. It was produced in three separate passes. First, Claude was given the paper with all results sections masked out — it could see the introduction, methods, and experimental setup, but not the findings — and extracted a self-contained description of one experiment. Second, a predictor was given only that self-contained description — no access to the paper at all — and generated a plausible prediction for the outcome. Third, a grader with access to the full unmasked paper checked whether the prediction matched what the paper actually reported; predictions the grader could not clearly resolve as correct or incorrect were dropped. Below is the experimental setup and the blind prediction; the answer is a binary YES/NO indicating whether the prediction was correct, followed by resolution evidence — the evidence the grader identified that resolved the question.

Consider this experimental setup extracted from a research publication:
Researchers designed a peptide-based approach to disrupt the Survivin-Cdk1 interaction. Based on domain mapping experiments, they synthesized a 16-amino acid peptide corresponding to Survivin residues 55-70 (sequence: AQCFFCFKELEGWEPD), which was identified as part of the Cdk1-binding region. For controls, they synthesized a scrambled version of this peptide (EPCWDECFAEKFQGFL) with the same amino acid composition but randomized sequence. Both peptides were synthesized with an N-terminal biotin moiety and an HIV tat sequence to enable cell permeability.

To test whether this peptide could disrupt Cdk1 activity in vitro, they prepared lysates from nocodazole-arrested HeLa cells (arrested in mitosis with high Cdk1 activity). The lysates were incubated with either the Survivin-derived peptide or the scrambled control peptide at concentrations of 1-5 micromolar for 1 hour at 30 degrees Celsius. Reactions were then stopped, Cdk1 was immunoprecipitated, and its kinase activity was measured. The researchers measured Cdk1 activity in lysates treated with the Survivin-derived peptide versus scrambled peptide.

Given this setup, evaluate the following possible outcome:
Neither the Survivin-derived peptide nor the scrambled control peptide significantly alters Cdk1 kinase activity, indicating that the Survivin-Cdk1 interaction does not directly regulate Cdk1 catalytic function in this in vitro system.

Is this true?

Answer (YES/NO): NO